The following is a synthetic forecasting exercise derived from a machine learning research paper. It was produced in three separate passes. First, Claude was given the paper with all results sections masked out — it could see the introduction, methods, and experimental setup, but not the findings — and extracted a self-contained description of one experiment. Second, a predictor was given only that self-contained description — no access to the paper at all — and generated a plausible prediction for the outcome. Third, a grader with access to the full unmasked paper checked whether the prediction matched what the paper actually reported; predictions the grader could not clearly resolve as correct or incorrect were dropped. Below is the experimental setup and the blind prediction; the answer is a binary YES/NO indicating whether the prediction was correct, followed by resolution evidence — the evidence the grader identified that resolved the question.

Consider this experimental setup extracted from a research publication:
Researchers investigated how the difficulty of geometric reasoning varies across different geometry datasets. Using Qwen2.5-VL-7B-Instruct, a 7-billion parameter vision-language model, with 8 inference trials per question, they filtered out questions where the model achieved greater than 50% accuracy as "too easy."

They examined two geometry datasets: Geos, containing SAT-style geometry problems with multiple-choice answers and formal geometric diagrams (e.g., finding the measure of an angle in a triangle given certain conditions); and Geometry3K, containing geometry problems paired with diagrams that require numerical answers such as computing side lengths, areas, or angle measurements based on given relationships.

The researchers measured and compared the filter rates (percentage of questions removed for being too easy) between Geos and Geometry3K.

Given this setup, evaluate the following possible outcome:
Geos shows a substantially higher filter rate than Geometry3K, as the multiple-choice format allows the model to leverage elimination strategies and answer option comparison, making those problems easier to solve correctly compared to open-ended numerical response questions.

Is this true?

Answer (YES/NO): NO